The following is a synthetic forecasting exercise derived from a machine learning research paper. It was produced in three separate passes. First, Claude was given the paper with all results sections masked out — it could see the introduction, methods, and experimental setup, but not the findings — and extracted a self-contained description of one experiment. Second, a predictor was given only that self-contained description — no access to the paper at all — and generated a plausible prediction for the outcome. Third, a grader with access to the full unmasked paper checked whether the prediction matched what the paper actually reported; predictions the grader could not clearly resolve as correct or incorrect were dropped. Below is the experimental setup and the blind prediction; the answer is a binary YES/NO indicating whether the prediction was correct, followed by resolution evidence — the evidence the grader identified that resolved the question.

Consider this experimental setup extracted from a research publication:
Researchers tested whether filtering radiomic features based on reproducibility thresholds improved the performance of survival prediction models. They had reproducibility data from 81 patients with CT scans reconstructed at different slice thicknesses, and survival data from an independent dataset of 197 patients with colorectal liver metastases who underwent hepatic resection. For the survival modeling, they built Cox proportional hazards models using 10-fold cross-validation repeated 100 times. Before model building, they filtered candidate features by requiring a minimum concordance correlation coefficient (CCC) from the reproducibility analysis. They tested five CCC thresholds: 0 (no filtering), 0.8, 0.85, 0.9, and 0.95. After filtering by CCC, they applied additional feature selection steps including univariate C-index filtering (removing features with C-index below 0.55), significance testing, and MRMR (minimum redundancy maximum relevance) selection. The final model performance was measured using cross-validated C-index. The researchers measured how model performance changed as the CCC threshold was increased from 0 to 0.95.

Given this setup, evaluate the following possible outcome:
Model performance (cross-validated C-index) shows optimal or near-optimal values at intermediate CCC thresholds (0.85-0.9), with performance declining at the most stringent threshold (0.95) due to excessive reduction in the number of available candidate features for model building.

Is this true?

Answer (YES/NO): NO